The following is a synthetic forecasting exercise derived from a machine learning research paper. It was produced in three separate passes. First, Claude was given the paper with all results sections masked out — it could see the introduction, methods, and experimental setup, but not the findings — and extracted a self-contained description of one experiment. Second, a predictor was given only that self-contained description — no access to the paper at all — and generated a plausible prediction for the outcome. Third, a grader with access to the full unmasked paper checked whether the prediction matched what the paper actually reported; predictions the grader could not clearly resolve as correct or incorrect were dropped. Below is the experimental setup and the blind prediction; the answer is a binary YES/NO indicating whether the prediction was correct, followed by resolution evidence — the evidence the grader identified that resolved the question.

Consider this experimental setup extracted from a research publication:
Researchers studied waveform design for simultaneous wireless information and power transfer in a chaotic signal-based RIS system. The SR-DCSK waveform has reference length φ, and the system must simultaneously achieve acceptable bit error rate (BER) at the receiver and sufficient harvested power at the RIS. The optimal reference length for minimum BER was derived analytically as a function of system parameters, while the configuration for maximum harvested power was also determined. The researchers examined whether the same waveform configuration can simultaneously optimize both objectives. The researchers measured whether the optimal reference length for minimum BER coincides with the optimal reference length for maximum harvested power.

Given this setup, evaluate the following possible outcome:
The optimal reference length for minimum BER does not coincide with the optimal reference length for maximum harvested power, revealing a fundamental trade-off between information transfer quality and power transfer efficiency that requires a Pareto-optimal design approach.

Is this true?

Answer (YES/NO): YES